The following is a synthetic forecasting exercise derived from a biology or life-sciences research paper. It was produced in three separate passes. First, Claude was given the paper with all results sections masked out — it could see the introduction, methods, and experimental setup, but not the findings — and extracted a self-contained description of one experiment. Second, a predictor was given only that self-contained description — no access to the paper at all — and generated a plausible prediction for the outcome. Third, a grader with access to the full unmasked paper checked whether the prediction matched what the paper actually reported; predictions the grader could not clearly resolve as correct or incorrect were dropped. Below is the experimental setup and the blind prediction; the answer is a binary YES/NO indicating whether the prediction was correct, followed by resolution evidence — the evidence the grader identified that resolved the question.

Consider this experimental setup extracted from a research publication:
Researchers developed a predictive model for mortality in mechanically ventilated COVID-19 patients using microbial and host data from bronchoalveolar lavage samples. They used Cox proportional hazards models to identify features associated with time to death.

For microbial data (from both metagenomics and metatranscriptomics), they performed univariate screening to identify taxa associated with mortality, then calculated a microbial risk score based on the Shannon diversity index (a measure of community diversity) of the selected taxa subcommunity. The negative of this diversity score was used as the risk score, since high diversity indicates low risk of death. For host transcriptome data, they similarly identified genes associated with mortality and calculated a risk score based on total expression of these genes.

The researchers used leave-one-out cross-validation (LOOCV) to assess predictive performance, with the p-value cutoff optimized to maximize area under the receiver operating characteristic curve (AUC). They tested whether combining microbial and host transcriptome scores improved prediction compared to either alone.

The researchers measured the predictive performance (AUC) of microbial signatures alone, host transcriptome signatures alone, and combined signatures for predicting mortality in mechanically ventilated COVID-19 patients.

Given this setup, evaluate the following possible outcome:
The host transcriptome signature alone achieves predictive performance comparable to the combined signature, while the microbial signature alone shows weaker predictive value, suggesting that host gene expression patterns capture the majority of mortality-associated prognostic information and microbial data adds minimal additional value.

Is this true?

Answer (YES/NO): NO